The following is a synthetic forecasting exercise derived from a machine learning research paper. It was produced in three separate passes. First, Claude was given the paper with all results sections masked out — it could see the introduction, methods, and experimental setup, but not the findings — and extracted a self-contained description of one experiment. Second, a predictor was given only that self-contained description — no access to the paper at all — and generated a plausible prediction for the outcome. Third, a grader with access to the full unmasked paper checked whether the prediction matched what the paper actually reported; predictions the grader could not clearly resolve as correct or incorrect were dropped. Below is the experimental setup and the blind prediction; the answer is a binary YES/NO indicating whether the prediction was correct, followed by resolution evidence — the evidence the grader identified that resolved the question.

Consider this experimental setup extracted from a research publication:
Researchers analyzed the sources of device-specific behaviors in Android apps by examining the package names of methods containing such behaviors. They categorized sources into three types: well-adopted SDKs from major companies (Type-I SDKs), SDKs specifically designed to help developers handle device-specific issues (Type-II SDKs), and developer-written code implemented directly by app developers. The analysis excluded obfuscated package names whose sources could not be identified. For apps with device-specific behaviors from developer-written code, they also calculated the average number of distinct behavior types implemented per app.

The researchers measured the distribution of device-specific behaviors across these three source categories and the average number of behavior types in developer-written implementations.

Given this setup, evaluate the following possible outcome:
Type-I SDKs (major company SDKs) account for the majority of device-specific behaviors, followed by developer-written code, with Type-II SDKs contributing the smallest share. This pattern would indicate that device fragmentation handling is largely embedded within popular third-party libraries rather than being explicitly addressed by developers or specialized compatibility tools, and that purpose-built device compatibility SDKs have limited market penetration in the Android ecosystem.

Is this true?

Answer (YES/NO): NO